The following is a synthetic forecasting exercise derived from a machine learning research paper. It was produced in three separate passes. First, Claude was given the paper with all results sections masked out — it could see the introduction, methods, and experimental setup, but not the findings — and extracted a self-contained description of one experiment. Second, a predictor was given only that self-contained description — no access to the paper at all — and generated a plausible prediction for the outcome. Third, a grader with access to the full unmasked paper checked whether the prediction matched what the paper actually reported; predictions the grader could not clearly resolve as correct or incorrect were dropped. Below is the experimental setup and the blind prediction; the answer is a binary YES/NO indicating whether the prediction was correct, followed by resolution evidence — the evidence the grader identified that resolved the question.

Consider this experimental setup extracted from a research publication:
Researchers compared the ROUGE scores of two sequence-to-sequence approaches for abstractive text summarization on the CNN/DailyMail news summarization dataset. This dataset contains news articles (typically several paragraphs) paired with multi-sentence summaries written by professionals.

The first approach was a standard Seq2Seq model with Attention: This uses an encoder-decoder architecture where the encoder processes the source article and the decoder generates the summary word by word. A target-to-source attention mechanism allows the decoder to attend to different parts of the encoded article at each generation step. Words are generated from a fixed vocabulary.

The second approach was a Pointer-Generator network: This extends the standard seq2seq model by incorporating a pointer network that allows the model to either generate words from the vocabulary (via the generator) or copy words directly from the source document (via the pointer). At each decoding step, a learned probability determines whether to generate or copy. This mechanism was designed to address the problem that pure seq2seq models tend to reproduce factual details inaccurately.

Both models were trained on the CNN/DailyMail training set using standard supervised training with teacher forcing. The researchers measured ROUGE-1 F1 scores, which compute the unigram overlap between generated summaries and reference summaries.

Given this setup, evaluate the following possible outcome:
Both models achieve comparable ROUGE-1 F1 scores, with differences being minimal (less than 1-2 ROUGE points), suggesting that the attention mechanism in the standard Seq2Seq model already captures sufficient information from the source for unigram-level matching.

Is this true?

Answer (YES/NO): NO